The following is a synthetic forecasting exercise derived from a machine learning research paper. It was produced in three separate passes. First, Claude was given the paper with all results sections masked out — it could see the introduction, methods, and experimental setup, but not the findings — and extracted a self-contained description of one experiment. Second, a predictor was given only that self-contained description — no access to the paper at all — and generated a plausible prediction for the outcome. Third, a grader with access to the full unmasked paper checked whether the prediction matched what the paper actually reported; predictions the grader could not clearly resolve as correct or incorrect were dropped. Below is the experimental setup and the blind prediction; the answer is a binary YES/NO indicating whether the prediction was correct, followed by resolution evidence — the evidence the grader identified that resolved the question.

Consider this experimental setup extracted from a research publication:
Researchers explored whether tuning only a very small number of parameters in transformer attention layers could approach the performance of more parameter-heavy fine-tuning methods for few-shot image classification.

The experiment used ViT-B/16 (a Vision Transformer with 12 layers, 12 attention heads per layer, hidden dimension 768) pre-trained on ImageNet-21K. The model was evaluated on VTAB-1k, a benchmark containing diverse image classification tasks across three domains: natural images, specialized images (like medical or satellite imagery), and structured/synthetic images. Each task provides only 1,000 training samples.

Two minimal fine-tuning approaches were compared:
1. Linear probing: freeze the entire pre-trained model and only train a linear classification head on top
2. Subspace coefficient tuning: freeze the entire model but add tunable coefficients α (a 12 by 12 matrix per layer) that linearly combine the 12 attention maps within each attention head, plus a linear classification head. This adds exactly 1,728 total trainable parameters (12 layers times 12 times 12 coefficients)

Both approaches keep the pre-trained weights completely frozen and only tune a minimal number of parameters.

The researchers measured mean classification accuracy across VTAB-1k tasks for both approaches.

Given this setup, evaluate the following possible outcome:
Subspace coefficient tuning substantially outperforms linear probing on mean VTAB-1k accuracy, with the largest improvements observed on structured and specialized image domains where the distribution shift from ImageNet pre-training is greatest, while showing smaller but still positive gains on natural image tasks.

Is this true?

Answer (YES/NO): NO